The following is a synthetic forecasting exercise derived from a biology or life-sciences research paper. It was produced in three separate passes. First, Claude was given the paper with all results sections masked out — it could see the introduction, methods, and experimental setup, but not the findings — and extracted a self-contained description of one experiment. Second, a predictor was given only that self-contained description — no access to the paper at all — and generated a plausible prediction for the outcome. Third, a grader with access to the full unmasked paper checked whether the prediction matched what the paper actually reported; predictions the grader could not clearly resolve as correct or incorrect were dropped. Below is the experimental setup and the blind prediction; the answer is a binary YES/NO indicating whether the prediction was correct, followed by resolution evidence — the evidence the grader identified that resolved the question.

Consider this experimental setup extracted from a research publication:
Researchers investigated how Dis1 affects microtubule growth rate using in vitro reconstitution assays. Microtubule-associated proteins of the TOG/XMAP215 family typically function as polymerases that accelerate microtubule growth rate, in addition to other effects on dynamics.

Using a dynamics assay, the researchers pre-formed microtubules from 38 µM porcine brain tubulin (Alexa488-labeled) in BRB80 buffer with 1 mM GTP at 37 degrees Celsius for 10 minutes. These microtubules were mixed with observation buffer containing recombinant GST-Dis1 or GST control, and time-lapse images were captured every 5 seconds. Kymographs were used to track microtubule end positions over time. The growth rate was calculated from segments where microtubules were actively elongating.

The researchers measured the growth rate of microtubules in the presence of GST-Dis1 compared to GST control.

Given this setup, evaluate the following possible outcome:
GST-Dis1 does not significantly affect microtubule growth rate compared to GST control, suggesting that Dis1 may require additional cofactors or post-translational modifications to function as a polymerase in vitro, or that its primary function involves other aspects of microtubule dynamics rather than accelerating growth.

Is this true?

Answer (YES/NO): NO